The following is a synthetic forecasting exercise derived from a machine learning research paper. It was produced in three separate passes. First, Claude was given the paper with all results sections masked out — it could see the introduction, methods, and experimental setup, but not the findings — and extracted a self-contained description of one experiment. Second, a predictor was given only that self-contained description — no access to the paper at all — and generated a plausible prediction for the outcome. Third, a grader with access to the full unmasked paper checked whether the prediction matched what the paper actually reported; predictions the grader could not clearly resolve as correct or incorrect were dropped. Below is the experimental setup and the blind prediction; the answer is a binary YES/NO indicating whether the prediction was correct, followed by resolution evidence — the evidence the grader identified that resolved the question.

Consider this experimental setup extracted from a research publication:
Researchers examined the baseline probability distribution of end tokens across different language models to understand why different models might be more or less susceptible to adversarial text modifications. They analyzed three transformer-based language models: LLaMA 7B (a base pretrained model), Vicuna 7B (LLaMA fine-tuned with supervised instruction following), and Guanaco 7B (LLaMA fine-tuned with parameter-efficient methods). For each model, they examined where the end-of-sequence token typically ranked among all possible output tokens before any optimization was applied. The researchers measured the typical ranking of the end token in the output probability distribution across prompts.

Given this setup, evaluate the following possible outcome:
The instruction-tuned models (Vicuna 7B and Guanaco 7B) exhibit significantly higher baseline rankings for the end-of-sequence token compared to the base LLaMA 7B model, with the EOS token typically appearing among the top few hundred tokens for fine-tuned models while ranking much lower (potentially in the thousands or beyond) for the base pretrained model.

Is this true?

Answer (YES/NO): NO